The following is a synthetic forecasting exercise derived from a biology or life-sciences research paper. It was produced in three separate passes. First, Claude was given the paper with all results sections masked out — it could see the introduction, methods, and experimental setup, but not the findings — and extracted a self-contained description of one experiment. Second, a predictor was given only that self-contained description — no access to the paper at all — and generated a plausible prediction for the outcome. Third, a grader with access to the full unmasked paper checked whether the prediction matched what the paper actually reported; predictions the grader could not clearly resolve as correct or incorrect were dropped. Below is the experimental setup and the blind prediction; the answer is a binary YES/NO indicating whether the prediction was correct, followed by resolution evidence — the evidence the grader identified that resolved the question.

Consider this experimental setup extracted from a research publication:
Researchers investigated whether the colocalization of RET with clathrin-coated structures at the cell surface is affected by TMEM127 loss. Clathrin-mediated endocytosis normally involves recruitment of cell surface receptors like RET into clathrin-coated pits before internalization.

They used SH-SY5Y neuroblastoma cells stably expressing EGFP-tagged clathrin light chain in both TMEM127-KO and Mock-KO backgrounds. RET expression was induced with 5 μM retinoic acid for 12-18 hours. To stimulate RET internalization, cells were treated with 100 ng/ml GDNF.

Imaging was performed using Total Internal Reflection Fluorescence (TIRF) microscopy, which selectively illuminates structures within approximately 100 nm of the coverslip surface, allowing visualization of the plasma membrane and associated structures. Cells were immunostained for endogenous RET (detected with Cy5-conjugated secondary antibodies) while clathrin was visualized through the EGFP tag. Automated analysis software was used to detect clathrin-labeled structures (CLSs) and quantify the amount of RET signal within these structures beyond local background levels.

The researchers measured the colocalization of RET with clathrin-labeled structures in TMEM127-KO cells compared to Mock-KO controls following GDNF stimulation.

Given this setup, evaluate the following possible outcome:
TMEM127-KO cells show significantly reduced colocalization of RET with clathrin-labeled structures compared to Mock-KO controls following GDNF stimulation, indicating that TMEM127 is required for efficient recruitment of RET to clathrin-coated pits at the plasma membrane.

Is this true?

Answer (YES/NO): YES